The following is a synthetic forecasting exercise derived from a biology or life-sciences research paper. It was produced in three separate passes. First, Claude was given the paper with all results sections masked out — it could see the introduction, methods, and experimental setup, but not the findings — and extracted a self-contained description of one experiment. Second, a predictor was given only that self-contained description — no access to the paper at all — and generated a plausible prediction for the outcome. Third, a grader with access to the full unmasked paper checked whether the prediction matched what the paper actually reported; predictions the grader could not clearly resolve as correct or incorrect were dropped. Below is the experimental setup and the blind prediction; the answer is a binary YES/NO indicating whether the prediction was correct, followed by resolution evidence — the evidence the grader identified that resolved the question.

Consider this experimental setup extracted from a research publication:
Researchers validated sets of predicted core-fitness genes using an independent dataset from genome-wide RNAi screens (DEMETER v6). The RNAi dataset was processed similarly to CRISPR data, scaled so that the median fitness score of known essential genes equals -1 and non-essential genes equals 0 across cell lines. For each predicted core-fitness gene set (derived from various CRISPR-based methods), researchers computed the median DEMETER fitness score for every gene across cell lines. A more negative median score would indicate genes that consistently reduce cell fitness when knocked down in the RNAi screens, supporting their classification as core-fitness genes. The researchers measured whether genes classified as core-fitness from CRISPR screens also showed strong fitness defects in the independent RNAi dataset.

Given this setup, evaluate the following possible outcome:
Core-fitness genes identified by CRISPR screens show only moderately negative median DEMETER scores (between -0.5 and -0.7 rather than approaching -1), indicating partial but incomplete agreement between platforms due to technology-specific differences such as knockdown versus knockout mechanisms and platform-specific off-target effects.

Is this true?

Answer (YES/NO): YES